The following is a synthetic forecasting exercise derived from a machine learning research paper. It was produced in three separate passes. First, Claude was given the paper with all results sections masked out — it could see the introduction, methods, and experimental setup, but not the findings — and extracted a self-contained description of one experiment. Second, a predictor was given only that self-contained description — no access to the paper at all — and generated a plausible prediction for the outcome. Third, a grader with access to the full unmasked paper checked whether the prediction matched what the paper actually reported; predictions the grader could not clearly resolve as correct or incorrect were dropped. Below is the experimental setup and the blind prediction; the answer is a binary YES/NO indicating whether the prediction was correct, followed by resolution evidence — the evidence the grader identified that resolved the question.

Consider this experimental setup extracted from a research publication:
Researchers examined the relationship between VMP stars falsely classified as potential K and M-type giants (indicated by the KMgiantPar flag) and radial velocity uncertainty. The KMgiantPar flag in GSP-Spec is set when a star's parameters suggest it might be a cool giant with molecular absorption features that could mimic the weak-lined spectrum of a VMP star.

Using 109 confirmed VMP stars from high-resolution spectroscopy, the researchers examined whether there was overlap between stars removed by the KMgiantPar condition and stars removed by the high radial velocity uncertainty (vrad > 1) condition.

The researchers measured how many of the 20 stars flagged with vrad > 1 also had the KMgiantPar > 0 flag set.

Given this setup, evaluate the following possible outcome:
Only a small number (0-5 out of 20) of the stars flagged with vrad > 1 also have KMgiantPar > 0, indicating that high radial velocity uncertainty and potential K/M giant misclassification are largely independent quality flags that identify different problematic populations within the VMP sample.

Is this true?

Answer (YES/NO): YES